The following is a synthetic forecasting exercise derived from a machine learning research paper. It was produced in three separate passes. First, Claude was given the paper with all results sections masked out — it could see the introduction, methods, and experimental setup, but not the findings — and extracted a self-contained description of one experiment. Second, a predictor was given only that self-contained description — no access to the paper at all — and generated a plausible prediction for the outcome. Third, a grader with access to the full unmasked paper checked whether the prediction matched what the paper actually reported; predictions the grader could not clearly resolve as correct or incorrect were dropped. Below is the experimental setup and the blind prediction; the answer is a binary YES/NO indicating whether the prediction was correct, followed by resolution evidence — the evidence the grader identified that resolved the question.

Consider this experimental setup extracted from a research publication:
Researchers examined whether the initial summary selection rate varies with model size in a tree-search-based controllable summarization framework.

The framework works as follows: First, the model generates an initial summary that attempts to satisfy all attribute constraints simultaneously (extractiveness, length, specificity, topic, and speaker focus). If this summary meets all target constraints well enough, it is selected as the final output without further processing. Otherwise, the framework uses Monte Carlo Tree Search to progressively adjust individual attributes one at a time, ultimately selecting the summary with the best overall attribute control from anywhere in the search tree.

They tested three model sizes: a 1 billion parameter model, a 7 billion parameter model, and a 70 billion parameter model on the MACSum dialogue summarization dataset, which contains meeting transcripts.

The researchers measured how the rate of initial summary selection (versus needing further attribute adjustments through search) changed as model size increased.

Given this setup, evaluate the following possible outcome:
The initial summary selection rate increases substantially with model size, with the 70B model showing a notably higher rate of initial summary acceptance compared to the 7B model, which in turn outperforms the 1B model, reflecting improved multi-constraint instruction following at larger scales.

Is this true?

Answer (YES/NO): NO